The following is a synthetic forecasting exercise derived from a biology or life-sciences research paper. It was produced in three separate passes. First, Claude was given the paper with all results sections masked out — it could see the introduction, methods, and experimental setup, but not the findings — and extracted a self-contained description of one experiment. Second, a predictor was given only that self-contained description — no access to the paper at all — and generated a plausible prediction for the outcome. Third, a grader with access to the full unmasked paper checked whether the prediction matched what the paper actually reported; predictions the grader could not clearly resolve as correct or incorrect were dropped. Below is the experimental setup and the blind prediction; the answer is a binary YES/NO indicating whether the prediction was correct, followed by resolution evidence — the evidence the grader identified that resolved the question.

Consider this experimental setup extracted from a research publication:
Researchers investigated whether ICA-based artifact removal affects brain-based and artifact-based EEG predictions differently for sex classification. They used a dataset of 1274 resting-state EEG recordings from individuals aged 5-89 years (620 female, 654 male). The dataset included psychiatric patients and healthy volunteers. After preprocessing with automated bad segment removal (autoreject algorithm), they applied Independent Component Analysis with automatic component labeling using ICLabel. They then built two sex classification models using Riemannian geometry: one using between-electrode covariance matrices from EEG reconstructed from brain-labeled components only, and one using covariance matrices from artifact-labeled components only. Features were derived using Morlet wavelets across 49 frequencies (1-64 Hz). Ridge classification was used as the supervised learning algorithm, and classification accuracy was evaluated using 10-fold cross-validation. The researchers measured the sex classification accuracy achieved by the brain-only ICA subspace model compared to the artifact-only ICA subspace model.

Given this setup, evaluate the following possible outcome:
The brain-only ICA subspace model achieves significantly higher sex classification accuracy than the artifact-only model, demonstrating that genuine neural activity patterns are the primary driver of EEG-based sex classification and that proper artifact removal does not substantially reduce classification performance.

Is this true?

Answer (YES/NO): NO